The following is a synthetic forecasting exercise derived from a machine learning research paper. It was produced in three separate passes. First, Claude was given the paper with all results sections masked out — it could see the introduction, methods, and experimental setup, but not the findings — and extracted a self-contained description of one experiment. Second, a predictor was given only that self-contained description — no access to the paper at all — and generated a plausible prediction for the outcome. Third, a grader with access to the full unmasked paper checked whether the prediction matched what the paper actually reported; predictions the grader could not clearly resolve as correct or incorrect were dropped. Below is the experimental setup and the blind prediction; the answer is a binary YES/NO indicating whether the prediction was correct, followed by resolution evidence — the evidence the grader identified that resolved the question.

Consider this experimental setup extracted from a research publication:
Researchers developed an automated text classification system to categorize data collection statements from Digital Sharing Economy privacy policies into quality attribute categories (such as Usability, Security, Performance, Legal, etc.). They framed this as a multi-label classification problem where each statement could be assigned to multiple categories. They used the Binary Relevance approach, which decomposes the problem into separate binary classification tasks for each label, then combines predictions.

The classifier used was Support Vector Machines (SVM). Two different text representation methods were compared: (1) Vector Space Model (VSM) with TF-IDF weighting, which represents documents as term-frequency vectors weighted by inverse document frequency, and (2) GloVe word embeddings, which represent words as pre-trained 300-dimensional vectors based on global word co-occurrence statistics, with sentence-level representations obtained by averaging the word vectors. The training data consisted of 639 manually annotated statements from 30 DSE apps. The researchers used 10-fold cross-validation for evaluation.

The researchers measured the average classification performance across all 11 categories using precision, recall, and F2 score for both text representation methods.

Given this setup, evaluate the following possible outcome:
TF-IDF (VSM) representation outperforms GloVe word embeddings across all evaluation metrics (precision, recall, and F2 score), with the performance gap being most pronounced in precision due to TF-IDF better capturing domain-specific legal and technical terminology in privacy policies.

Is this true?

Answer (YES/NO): NO